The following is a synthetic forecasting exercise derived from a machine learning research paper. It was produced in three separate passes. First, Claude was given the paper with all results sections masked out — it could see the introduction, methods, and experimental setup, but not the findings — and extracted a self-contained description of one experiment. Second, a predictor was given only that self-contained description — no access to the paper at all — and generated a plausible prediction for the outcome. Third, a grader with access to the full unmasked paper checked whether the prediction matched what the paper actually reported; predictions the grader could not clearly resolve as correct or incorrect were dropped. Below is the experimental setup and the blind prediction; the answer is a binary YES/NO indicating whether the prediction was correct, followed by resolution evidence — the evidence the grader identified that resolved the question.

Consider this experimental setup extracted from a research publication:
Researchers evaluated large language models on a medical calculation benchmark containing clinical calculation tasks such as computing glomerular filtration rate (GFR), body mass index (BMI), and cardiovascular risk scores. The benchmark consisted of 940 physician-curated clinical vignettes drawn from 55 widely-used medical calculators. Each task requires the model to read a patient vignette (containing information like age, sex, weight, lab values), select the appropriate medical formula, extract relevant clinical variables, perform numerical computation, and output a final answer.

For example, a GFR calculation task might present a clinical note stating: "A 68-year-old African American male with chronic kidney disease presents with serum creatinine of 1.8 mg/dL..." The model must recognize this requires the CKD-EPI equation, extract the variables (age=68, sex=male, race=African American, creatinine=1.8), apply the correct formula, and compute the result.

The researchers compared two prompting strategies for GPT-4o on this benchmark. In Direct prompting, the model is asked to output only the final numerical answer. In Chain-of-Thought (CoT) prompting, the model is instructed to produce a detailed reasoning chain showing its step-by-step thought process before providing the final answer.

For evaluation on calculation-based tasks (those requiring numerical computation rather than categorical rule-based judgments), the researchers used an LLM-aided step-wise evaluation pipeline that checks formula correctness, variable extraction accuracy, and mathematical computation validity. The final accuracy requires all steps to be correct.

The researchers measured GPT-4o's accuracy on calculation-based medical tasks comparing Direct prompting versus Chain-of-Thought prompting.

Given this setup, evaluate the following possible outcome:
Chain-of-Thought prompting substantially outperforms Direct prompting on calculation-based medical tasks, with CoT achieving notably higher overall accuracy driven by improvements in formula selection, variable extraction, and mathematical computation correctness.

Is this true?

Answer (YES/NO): NO